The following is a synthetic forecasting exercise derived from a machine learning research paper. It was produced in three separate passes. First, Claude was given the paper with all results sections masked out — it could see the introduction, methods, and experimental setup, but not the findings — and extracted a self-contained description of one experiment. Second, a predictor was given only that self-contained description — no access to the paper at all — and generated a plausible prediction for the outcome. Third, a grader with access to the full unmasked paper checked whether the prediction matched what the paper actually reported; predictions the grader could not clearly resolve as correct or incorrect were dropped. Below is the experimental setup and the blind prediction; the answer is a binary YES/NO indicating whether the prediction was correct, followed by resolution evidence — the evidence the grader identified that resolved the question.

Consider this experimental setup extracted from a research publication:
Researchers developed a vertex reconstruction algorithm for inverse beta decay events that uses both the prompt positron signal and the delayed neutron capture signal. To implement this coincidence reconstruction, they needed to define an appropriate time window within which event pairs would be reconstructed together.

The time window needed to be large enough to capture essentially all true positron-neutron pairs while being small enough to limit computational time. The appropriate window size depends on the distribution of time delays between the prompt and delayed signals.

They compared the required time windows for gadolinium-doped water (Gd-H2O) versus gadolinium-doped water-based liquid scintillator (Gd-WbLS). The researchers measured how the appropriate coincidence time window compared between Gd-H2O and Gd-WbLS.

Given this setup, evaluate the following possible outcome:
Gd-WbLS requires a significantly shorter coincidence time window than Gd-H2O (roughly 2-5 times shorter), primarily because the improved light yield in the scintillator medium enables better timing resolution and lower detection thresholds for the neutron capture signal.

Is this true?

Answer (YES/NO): NO